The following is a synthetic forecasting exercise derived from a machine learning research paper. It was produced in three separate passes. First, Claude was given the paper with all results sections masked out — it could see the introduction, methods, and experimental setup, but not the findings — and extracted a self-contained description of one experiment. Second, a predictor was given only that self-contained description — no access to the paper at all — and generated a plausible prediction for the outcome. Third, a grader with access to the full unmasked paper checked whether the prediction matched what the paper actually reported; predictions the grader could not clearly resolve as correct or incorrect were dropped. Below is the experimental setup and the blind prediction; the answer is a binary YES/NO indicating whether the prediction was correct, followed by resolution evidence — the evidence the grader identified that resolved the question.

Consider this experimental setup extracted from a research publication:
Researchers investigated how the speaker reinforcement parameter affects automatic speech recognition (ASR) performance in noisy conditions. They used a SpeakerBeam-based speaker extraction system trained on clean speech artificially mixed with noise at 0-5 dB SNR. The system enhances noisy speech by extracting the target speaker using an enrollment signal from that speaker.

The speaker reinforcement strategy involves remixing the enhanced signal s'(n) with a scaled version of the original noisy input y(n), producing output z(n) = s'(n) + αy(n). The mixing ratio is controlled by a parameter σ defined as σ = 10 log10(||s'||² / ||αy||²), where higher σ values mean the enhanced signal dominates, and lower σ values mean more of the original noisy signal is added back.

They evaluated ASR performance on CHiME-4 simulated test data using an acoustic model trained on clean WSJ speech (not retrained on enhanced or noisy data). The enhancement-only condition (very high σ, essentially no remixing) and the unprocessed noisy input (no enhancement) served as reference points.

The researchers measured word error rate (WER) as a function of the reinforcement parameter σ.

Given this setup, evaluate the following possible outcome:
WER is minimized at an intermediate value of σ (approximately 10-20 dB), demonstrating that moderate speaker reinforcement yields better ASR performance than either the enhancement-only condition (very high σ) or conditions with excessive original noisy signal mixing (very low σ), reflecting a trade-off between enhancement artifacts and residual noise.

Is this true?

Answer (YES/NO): NO